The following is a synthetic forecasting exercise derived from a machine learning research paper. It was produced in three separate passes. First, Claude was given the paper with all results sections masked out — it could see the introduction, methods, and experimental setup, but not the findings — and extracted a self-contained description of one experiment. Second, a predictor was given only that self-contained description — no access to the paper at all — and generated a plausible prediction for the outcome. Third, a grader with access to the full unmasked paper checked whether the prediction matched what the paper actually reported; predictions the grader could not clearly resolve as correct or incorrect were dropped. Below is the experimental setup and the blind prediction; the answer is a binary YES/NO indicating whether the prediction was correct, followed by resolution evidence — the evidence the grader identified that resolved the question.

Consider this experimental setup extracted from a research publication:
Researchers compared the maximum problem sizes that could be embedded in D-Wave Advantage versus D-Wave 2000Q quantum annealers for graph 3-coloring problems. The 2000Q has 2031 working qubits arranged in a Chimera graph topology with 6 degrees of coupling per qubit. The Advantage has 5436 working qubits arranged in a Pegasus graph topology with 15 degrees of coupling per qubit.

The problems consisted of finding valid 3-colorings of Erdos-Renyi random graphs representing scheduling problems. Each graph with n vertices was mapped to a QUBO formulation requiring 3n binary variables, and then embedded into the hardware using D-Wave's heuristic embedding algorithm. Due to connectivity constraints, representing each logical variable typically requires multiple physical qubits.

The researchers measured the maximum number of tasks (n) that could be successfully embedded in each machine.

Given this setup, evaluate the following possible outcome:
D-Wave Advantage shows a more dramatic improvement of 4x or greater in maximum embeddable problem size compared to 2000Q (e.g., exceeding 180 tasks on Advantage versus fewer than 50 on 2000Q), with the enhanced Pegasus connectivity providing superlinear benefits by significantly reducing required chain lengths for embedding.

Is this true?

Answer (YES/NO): NO